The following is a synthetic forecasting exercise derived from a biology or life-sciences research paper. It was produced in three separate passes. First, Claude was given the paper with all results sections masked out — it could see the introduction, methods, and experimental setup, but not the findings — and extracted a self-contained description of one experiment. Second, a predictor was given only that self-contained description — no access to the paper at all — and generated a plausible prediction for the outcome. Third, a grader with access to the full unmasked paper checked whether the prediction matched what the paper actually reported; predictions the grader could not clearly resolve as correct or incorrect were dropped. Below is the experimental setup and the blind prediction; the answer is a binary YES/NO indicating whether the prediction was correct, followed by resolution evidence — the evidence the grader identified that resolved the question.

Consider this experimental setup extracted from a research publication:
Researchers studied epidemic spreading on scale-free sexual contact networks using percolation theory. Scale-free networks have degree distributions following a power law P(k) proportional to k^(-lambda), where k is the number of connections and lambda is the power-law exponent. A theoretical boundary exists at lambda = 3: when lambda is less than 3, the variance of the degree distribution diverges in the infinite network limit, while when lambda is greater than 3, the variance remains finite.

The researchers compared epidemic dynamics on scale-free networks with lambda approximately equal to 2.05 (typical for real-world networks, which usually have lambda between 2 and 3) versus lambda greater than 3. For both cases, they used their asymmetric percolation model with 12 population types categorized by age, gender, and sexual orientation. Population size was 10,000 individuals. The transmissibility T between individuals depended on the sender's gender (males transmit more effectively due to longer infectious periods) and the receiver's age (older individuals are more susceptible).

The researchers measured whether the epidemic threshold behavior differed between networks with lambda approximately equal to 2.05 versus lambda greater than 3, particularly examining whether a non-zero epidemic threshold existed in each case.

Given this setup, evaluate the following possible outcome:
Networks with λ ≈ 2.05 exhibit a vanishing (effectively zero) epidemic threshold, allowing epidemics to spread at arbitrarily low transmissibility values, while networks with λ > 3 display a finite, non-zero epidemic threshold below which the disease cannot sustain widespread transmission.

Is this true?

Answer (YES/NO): YES